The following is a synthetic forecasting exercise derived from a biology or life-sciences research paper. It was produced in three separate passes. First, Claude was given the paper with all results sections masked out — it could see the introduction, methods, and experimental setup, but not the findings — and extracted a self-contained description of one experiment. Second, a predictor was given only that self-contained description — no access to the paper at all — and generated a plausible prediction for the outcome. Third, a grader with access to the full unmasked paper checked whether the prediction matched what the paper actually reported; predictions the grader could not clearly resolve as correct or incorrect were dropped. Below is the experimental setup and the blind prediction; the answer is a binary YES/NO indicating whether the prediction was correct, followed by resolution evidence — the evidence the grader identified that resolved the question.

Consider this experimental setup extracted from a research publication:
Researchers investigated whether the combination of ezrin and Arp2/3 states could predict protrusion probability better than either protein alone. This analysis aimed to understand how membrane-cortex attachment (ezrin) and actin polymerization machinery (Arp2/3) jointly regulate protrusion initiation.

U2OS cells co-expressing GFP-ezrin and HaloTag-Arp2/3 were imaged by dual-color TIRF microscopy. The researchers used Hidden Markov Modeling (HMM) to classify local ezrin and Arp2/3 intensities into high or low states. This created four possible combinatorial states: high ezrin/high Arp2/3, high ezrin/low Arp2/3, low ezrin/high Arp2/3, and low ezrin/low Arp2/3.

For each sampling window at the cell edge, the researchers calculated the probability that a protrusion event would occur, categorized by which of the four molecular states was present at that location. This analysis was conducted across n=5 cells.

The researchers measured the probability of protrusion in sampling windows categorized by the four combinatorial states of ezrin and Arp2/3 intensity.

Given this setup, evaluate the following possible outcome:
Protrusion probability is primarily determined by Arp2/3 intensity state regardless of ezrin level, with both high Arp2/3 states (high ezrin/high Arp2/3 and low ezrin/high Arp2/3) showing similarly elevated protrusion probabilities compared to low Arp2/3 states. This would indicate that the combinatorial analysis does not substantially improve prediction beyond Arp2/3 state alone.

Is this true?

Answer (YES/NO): NO